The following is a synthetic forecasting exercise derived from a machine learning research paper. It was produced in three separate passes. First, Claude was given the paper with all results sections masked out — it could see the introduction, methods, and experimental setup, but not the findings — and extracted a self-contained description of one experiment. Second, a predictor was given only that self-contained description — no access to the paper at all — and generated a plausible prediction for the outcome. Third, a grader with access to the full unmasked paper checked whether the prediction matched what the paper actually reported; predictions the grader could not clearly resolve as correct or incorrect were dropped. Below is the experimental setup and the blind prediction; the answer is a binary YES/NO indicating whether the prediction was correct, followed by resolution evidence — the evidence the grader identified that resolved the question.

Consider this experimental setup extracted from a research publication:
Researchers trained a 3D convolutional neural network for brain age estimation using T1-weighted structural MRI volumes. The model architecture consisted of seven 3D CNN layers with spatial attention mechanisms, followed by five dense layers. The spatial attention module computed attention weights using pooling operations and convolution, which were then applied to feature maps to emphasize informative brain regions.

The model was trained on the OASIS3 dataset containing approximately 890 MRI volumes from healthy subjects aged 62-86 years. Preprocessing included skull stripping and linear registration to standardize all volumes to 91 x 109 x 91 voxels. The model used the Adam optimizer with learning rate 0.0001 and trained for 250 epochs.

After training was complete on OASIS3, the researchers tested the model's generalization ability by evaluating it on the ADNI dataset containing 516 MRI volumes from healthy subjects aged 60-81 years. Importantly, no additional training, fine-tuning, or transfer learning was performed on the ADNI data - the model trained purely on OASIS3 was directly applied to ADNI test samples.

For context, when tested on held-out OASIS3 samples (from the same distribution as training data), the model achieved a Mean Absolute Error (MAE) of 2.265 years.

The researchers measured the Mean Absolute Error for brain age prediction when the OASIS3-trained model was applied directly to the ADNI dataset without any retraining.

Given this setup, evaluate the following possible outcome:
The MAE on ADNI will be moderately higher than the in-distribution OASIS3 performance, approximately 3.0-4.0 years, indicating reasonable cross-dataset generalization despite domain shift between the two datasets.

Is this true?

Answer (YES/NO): YES